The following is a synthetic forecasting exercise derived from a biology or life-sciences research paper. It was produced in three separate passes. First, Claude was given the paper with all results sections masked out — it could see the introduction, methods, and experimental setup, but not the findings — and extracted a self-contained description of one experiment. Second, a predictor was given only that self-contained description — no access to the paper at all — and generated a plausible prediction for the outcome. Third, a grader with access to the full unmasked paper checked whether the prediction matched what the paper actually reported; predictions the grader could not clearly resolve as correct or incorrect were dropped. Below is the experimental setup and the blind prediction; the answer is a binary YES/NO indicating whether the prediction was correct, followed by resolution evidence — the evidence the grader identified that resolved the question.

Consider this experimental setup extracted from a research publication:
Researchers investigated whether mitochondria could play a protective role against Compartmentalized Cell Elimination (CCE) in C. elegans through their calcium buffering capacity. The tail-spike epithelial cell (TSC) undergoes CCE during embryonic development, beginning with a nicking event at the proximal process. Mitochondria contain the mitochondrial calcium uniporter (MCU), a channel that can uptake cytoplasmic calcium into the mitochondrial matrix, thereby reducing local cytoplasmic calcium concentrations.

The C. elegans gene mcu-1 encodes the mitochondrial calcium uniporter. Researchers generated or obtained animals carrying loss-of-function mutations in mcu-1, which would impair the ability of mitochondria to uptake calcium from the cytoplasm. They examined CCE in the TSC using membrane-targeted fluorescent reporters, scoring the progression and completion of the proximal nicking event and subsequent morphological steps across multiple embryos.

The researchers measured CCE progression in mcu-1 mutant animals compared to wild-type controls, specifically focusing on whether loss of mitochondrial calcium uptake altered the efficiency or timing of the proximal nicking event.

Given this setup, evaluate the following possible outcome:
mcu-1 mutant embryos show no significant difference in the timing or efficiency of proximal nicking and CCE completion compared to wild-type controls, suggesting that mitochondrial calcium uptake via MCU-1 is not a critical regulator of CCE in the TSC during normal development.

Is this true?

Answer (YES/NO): NO